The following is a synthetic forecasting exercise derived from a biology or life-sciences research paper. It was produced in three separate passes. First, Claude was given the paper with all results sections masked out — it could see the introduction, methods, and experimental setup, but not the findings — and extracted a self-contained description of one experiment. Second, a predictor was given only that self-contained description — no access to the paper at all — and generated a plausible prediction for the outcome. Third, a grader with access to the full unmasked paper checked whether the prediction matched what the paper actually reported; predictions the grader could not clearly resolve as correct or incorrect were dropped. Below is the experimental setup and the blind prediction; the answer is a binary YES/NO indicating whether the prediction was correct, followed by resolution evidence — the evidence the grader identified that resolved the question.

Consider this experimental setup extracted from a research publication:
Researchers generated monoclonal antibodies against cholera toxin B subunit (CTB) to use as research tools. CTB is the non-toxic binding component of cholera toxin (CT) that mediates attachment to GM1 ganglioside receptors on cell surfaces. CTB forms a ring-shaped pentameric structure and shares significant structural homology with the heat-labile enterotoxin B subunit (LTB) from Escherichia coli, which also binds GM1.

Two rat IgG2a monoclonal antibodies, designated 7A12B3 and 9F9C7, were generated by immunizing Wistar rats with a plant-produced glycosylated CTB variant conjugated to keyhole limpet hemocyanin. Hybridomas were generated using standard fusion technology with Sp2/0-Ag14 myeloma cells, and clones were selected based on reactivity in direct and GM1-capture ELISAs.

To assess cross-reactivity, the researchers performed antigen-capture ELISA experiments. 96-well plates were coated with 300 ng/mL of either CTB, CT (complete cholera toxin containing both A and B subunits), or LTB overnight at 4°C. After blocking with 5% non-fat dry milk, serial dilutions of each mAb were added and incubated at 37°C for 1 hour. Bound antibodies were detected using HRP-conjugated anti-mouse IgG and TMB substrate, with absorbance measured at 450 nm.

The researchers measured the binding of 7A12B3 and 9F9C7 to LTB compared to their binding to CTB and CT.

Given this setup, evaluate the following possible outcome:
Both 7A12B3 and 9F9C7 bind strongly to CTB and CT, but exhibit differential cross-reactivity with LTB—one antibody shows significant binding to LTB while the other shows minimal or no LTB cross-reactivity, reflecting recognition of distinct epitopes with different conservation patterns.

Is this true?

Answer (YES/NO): NO